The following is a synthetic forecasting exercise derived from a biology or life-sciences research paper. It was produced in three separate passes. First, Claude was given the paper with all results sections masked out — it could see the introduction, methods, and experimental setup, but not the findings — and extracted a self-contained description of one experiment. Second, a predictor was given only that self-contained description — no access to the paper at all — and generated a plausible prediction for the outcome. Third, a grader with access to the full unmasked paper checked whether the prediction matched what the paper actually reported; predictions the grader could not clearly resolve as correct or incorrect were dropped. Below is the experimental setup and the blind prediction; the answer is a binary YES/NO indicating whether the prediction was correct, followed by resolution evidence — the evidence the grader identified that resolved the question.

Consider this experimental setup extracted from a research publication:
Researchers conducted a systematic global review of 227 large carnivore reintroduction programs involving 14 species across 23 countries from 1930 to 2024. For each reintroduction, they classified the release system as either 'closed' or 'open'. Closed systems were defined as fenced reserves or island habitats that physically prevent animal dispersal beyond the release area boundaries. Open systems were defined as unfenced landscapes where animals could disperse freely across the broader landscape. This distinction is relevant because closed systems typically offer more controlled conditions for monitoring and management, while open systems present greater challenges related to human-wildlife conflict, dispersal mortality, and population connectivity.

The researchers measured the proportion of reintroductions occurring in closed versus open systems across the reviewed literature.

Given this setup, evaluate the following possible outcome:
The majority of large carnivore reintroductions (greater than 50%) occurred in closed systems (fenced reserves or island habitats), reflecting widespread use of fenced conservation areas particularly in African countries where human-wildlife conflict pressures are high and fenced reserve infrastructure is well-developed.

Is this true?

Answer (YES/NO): YES